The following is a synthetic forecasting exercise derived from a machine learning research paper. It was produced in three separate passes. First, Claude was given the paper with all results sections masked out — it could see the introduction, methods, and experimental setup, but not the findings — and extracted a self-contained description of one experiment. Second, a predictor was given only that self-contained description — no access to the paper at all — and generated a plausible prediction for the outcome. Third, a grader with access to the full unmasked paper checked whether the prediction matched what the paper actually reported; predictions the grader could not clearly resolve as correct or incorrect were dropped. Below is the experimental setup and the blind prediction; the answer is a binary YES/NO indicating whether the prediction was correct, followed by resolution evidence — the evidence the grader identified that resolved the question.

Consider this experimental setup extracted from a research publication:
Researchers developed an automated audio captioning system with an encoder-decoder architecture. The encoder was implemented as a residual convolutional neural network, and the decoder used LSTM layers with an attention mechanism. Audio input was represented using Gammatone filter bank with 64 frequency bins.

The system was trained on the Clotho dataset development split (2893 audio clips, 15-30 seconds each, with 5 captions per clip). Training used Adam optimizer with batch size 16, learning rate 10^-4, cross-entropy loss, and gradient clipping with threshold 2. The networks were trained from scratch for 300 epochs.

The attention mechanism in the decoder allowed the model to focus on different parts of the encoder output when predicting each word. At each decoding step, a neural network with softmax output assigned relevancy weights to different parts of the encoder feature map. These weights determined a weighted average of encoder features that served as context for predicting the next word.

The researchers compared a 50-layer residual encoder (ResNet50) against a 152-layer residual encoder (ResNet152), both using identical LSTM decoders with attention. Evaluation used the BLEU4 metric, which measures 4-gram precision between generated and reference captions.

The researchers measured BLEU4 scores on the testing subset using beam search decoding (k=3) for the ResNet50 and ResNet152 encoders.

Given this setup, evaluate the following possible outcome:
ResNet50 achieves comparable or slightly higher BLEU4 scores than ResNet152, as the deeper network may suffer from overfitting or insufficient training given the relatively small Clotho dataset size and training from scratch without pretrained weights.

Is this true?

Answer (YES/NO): YES